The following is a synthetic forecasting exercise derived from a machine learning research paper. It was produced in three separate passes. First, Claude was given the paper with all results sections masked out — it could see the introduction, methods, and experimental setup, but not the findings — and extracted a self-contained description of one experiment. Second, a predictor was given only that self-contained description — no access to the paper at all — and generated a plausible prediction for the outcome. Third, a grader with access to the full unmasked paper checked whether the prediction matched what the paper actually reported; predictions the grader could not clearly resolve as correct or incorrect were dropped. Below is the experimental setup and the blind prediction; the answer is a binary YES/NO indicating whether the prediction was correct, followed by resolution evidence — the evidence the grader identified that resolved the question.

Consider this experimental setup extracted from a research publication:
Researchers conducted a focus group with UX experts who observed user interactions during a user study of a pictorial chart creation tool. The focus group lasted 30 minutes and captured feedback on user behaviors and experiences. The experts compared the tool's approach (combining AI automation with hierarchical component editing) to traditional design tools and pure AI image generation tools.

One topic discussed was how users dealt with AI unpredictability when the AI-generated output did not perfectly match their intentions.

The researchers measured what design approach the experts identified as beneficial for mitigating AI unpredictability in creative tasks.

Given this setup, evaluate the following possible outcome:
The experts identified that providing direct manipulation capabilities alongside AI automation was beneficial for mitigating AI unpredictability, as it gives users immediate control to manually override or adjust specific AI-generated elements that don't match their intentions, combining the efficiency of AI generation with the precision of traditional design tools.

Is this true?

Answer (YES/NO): NO